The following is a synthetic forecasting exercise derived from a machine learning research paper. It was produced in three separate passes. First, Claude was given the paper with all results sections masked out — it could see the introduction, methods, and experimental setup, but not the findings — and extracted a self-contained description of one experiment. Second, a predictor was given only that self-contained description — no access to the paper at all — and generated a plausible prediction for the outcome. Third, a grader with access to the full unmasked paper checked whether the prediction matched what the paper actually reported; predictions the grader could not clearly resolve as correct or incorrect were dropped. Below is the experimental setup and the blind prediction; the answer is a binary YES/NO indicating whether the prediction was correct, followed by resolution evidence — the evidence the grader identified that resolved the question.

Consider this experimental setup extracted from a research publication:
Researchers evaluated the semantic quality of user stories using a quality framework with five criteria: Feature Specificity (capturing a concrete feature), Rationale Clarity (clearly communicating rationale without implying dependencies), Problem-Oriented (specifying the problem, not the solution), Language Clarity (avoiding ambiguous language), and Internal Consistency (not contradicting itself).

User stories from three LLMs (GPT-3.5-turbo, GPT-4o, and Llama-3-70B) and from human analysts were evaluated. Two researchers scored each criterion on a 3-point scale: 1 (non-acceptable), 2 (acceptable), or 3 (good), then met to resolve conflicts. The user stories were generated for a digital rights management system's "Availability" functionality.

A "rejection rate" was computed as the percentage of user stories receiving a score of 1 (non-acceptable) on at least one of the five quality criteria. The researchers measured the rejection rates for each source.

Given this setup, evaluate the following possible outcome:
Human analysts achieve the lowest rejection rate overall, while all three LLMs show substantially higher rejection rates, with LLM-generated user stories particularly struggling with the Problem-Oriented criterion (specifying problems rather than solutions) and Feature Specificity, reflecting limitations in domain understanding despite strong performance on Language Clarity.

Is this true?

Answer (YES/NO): NO